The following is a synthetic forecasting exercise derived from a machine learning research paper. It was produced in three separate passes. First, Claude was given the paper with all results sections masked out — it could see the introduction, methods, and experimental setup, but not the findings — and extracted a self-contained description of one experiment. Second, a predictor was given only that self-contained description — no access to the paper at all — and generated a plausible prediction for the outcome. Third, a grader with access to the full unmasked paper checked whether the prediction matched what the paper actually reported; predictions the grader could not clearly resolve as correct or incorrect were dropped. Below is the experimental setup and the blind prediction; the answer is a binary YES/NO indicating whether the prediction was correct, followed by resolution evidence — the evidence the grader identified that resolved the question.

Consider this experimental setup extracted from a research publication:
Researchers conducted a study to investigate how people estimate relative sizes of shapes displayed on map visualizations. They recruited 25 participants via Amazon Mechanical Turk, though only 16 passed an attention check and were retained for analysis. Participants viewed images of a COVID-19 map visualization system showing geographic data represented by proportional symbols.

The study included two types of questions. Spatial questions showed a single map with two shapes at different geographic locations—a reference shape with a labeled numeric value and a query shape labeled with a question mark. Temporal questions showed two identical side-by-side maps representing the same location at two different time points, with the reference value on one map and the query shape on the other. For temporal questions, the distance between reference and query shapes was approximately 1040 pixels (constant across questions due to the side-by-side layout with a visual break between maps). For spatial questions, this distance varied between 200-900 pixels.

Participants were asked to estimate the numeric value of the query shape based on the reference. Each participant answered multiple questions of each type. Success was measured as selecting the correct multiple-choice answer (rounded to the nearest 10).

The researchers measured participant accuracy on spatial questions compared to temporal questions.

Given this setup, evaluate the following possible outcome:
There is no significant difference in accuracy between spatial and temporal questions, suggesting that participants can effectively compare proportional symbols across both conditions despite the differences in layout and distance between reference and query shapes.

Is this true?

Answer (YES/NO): NO